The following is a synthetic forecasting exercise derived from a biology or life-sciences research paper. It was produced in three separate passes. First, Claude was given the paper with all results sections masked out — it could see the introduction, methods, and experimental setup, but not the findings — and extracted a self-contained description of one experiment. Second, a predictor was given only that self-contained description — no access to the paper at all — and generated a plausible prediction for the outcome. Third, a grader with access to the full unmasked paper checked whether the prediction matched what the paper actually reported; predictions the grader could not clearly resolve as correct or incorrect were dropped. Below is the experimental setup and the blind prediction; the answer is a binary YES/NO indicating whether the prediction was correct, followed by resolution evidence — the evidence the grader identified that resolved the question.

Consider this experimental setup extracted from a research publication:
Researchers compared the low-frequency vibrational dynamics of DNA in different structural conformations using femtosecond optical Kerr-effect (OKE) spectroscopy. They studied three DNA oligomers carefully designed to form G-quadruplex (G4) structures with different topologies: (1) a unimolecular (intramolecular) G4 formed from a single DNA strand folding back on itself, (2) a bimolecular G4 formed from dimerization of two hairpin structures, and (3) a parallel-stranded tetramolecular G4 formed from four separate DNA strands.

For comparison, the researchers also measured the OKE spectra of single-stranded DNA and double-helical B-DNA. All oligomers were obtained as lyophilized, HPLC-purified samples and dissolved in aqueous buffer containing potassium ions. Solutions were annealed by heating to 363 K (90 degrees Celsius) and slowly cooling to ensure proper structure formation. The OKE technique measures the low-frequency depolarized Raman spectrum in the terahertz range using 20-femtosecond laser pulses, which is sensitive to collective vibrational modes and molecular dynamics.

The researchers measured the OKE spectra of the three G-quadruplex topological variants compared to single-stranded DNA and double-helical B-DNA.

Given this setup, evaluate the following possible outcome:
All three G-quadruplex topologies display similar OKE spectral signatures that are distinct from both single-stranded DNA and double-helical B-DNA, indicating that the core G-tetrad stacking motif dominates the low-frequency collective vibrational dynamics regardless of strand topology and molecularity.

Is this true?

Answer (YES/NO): YES